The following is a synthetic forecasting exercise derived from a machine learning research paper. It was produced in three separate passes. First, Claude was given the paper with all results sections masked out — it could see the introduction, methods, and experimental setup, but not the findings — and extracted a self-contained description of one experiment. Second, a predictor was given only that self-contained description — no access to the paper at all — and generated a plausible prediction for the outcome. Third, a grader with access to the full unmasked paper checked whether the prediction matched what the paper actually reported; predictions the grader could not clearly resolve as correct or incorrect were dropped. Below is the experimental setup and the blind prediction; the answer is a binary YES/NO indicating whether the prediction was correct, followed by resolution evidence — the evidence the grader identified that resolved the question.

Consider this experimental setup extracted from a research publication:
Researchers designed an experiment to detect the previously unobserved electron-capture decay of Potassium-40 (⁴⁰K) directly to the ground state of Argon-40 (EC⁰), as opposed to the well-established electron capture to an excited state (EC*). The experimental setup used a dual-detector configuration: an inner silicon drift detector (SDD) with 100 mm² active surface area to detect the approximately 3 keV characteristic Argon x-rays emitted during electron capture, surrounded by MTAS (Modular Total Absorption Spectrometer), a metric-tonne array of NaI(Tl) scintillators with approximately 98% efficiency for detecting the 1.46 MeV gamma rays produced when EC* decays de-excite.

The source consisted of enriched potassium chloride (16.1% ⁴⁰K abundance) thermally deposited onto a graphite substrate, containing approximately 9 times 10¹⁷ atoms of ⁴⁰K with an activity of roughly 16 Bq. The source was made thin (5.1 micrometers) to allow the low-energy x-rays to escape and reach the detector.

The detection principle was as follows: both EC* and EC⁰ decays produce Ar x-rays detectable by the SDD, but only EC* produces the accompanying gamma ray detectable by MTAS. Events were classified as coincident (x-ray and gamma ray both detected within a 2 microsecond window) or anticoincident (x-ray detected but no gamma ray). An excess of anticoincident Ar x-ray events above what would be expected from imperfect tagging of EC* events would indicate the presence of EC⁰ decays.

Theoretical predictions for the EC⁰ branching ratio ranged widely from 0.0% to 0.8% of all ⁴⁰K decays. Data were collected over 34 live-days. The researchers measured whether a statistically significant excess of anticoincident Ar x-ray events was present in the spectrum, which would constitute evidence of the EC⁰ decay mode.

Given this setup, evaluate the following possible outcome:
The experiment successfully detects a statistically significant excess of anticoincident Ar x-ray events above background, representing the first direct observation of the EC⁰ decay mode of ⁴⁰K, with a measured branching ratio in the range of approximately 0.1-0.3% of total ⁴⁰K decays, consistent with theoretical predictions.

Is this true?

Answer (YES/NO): NO